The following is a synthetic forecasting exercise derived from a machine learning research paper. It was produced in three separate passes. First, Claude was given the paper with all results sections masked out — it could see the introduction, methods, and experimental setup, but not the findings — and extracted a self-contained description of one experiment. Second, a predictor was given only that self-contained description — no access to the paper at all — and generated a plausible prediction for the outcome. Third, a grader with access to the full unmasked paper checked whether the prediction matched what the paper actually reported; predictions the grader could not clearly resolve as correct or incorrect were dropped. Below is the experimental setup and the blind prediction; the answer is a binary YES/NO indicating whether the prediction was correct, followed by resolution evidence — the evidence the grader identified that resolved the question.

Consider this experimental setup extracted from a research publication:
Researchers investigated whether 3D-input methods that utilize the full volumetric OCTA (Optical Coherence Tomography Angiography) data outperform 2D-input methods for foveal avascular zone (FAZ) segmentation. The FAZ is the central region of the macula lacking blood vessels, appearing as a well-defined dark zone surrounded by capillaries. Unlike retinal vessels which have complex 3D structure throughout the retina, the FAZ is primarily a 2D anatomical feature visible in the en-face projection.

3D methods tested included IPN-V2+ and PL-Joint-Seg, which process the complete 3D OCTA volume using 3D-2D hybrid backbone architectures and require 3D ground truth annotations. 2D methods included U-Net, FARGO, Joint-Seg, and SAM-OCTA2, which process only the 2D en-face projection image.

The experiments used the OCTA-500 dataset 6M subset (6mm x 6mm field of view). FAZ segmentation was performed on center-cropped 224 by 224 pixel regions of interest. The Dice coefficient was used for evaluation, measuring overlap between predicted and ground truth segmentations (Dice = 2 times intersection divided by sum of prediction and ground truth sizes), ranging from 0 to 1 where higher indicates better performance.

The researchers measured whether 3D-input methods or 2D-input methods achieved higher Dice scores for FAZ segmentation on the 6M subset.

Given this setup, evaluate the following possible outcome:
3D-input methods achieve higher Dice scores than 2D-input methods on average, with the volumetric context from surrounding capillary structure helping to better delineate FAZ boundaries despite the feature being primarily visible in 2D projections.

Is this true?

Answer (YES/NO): NO